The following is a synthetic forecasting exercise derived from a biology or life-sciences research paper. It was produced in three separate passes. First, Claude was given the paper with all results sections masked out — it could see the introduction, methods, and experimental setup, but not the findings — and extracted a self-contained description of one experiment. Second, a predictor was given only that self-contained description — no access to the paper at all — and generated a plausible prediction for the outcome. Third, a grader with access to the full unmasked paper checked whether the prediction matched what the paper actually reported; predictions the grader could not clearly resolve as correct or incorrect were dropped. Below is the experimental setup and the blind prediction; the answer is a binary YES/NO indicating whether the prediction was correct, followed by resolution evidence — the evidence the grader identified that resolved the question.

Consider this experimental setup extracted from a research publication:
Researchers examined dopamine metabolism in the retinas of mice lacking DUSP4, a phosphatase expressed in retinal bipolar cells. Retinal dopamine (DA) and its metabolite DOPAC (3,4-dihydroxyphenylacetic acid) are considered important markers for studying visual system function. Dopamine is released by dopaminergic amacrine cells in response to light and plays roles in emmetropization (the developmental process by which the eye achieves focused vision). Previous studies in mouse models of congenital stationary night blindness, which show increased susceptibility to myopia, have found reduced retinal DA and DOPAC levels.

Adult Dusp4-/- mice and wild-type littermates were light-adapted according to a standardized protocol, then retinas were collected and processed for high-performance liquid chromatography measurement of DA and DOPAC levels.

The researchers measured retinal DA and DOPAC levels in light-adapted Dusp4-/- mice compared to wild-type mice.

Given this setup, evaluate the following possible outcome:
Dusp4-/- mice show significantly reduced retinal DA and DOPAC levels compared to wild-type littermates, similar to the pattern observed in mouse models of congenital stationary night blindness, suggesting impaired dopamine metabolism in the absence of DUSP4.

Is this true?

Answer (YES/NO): YES